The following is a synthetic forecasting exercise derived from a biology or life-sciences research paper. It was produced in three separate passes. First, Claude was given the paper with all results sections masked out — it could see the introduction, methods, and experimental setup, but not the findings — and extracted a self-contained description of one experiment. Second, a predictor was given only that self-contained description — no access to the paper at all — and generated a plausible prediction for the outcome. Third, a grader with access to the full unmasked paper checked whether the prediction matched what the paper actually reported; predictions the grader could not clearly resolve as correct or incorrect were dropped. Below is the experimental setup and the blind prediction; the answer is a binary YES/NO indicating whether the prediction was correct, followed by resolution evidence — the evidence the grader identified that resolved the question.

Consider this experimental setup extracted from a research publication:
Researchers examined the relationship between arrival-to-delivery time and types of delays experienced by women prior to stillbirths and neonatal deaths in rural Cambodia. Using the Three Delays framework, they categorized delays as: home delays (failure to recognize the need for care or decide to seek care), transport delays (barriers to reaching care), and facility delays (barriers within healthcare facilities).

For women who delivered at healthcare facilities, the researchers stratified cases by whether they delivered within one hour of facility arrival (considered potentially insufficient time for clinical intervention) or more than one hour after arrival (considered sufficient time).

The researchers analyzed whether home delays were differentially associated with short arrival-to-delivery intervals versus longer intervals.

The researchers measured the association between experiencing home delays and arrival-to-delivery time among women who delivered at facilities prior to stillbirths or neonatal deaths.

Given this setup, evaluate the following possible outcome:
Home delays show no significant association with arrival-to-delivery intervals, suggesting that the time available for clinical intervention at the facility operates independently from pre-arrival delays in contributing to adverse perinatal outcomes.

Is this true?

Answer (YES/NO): NO